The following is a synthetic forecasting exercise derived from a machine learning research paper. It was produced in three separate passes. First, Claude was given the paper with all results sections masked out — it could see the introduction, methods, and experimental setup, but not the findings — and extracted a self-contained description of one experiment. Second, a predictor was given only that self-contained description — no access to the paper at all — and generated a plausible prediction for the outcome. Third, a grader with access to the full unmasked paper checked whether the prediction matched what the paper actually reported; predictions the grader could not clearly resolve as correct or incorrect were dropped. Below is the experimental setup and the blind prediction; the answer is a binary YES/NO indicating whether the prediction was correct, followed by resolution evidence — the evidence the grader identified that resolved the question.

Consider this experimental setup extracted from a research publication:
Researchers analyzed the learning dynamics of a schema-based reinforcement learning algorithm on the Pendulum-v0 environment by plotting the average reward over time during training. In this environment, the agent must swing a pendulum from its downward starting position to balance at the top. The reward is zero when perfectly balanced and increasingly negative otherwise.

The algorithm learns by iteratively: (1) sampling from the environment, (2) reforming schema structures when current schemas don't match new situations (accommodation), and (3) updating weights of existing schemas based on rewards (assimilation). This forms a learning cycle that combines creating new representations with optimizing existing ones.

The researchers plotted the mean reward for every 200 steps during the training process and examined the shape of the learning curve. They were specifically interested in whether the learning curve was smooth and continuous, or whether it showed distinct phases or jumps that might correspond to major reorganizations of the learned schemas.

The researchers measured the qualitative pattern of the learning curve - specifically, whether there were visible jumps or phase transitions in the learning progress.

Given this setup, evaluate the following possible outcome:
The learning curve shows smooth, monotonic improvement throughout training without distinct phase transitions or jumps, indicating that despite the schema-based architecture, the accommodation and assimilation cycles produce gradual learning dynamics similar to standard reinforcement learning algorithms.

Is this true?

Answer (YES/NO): NO